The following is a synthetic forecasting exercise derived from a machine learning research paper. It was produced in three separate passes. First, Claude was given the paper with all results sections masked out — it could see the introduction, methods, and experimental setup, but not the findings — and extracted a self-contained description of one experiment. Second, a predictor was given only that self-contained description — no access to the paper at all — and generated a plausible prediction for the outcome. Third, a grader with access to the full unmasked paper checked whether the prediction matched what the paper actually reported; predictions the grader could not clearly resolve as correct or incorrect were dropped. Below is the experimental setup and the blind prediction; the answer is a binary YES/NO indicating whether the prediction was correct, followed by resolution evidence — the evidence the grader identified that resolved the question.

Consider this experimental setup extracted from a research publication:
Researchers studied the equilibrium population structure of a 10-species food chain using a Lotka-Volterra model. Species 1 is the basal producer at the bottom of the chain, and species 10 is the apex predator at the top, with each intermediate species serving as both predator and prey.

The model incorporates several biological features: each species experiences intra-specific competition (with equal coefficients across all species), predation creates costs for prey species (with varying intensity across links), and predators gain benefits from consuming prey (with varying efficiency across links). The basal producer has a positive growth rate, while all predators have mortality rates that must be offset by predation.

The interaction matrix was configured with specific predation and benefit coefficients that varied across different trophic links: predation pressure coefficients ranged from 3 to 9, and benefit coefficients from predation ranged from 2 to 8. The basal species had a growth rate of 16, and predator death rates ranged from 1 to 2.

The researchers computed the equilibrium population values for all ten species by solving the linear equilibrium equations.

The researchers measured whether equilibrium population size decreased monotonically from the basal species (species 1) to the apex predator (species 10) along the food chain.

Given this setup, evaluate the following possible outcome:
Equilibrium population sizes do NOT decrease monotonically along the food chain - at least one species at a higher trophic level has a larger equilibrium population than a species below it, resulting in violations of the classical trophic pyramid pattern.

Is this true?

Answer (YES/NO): YES